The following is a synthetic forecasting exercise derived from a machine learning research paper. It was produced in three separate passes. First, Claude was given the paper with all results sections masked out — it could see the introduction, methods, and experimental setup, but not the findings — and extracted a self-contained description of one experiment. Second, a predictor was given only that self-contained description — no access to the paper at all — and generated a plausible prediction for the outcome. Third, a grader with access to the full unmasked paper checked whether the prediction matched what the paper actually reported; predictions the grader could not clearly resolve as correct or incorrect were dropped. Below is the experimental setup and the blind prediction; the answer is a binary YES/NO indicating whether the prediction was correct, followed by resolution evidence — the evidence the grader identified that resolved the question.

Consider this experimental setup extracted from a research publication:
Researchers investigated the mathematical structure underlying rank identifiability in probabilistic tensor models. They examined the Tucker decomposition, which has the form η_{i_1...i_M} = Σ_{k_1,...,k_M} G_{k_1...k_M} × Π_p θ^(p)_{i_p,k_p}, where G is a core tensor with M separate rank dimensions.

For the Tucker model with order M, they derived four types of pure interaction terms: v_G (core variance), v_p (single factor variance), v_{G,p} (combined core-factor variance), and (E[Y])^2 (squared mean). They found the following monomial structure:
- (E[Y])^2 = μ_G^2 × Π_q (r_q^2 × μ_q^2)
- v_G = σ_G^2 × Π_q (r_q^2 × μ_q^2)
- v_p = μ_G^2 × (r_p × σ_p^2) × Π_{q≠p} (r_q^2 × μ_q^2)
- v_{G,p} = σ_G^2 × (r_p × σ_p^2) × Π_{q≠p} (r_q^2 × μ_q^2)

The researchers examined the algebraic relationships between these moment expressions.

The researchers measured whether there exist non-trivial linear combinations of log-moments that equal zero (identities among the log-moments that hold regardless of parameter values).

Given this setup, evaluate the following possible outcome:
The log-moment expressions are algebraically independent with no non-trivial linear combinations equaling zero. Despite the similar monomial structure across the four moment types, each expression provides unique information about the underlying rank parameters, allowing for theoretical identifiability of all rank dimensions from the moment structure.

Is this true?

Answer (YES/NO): NO